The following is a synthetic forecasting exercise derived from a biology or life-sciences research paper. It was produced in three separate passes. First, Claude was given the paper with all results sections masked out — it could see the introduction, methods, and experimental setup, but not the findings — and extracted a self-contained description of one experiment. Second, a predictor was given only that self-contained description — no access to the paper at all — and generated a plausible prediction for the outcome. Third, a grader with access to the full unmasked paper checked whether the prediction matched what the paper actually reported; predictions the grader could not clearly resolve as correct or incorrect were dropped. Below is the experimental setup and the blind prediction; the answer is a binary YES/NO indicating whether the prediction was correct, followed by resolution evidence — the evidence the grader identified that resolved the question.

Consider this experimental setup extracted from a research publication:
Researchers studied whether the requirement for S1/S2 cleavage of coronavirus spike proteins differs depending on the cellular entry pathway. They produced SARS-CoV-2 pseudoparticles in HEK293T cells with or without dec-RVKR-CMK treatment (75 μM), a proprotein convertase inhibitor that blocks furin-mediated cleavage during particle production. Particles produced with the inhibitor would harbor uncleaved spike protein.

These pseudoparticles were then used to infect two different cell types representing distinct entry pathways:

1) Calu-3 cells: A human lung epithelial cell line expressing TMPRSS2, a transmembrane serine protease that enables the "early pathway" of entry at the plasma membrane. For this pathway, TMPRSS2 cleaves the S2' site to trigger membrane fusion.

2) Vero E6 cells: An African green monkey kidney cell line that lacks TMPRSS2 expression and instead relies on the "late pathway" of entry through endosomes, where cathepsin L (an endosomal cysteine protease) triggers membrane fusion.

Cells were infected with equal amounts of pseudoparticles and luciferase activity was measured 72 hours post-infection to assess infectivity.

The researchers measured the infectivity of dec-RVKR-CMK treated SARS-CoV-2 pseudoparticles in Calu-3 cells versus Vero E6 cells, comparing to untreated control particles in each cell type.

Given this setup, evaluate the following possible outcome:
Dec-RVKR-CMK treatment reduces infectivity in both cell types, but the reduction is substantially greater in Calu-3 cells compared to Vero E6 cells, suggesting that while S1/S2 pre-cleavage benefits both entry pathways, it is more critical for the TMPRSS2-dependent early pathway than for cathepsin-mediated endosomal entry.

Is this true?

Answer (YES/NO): NO